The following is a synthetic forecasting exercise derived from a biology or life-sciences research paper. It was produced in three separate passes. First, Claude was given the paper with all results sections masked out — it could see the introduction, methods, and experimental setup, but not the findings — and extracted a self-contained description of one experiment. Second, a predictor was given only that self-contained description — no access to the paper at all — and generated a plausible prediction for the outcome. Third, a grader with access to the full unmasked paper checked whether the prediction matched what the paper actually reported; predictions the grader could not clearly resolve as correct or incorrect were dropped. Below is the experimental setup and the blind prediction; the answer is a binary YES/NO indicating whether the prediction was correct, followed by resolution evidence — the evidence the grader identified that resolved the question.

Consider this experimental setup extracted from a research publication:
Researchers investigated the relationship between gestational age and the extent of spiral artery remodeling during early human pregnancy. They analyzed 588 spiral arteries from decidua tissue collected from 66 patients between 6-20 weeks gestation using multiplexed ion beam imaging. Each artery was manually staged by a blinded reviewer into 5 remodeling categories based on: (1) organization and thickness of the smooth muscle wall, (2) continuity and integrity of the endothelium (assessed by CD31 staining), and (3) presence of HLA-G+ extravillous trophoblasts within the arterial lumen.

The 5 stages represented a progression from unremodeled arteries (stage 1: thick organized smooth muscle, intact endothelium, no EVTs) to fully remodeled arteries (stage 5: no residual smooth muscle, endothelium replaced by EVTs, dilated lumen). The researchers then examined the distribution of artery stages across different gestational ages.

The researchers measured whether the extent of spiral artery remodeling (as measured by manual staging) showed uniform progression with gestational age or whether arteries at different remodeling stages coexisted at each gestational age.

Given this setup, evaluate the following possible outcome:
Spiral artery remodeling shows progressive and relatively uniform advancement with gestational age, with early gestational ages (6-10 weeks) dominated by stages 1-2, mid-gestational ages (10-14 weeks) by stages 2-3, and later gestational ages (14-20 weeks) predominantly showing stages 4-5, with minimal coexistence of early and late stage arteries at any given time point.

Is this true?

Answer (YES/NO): NO